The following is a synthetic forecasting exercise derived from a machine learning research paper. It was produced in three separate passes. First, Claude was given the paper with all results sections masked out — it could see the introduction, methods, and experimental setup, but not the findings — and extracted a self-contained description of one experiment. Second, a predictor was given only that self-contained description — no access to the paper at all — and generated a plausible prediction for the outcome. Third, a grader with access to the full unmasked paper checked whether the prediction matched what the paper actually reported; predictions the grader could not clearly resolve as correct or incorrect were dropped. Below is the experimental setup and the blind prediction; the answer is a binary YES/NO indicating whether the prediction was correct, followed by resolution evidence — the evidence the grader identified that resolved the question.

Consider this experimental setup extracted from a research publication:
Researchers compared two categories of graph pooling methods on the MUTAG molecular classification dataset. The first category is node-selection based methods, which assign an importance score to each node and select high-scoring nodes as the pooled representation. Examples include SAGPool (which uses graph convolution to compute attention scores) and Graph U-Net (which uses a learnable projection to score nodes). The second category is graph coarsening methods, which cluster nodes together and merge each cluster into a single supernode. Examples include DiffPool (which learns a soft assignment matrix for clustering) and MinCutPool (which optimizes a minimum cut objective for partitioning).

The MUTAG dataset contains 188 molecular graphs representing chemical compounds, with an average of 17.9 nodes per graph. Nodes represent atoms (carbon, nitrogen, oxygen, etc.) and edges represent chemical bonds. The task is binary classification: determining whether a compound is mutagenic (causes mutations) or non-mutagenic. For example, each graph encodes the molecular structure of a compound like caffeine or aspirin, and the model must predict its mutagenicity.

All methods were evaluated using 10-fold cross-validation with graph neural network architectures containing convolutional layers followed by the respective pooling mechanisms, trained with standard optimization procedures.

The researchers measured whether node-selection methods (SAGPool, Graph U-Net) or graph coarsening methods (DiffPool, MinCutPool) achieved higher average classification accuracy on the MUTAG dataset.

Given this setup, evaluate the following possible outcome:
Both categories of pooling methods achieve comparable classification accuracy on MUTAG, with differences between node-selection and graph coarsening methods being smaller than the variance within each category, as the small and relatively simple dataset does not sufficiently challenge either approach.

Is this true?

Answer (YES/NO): NO